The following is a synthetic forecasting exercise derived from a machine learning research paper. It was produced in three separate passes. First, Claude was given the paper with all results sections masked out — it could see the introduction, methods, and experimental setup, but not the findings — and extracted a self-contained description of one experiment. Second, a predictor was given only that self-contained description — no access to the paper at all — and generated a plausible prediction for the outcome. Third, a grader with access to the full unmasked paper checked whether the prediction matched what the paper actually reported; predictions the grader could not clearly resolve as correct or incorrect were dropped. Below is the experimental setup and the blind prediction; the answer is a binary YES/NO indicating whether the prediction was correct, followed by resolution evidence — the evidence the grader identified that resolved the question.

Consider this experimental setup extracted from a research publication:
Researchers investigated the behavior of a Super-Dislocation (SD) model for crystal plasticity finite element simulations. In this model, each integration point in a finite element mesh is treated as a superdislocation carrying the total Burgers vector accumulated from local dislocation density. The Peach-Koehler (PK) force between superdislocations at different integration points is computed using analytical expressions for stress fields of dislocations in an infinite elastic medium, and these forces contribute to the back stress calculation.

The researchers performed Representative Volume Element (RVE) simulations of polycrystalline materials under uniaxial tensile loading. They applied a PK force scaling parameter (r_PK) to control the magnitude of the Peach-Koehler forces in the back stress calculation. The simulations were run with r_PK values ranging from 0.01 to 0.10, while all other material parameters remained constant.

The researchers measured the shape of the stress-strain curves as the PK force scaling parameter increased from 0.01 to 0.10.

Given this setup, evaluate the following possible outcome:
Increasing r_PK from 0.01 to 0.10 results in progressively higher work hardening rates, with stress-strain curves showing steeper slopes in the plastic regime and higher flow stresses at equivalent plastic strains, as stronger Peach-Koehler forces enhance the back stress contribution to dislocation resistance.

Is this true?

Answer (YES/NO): NO